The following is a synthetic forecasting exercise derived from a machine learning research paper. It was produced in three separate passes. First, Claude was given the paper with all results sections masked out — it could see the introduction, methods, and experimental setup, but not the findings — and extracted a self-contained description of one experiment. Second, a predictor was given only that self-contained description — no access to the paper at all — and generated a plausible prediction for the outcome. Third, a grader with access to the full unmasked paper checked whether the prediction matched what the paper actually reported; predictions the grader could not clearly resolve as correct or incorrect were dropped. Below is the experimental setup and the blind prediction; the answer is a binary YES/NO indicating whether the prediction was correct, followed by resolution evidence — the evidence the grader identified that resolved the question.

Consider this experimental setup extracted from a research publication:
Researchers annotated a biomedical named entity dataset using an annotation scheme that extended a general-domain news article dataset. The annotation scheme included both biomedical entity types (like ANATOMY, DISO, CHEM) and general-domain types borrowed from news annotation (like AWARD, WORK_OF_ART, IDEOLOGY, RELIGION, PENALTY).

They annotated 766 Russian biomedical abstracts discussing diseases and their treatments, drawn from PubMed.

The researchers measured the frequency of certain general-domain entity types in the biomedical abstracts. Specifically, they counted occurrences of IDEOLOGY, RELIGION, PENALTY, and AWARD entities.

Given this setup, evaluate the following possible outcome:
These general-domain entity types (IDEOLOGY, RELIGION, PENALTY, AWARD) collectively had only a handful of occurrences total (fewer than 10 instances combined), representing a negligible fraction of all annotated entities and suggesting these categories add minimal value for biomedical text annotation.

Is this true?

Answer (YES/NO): YES